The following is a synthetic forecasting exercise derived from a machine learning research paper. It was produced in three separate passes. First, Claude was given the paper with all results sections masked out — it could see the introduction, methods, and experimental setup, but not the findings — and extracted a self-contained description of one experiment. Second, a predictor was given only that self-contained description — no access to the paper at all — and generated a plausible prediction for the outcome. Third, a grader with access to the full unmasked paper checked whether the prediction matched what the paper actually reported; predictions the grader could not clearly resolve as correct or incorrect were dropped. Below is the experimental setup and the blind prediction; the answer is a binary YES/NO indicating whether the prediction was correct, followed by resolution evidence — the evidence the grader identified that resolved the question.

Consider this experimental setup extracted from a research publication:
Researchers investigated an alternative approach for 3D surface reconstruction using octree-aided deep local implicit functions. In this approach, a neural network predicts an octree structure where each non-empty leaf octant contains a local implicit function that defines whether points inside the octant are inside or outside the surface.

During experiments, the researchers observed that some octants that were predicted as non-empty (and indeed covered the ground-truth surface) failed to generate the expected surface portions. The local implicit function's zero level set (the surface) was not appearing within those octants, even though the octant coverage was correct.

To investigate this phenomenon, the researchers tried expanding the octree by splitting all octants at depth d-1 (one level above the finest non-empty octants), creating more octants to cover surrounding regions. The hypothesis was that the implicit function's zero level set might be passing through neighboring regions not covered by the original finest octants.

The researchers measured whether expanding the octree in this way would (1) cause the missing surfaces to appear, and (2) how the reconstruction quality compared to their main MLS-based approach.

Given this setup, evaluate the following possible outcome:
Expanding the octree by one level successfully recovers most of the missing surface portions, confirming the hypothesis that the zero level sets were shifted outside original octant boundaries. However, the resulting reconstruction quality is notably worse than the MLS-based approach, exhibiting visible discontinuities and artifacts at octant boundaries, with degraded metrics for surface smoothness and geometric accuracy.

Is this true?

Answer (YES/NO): NO